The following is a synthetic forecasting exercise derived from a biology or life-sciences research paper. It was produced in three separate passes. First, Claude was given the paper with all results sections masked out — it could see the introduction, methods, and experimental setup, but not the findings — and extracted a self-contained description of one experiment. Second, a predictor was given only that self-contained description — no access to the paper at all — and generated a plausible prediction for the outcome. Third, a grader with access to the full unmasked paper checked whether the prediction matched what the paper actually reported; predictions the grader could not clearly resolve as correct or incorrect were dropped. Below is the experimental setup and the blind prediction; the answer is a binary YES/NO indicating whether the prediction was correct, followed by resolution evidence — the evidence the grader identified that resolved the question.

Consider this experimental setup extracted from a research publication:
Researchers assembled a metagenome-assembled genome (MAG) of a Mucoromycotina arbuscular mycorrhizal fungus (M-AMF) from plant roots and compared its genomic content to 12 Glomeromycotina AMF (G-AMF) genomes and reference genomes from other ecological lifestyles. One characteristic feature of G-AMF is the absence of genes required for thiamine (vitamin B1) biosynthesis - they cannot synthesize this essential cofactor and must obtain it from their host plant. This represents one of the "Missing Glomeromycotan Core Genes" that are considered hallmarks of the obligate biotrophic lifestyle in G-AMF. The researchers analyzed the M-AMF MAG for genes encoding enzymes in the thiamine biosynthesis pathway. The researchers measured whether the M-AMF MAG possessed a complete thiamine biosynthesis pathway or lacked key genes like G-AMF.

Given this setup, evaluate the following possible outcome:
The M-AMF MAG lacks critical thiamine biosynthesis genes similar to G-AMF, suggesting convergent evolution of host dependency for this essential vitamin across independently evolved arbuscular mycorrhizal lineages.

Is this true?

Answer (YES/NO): NO